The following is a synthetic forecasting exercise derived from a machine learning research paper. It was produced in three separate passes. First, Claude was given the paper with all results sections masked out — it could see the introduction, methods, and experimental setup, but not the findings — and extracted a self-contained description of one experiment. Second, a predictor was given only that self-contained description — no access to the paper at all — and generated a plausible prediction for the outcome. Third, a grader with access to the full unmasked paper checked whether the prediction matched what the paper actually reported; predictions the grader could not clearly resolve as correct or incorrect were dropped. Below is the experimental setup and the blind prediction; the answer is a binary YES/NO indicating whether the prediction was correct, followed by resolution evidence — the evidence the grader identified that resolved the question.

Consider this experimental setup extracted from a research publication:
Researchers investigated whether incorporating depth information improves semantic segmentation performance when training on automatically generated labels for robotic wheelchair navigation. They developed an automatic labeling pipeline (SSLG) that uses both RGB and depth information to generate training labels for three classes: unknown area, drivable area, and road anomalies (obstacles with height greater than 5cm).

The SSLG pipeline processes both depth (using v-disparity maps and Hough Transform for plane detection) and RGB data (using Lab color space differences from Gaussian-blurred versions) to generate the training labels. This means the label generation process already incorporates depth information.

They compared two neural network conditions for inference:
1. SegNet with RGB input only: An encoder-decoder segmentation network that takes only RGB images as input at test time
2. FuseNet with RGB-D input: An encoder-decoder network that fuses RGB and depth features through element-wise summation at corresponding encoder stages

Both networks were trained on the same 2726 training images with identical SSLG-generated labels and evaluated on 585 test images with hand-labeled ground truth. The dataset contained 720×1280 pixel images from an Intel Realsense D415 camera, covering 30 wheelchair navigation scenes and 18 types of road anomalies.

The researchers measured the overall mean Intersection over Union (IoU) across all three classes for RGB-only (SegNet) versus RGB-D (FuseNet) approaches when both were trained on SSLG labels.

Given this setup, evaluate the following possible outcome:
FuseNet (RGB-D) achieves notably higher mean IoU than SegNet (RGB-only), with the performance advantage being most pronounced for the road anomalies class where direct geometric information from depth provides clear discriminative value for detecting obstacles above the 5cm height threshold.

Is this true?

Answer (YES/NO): YES